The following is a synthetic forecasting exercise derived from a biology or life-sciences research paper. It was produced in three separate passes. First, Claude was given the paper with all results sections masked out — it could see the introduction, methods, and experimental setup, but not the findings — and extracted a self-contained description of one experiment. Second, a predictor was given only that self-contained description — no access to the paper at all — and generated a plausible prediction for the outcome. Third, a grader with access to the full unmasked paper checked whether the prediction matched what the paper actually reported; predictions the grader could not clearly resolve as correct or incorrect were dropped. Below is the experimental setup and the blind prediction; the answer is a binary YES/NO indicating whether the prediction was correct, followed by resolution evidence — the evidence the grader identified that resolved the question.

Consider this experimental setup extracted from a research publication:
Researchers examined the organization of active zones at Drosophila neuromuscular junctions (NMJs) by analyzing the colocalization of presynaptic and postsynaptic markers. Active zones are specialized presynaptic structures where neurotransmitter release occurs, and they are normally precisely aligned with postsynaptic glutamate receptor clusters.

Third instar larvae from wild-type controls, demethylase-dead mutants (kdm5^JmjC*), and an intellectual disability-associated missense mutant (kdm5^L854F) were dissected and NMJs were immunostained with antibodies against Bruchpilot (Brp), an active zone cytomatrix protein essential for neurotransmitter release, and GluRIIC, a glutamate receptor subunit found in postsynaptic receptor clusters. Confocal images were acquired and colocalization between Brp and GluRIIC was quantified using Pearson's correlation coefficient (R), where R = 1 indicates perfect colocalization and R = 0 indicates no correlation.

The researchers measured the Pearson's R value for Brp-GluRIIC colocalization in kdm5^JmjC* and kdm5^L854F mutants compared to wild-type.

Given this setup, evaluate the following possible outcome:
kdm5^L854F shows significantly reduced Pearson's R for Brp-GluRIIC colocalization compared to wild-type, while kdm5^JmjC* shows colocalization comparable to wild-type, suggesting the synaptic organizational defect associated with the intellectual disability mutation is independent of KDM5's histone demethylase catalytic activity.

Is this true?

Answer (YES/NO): NO